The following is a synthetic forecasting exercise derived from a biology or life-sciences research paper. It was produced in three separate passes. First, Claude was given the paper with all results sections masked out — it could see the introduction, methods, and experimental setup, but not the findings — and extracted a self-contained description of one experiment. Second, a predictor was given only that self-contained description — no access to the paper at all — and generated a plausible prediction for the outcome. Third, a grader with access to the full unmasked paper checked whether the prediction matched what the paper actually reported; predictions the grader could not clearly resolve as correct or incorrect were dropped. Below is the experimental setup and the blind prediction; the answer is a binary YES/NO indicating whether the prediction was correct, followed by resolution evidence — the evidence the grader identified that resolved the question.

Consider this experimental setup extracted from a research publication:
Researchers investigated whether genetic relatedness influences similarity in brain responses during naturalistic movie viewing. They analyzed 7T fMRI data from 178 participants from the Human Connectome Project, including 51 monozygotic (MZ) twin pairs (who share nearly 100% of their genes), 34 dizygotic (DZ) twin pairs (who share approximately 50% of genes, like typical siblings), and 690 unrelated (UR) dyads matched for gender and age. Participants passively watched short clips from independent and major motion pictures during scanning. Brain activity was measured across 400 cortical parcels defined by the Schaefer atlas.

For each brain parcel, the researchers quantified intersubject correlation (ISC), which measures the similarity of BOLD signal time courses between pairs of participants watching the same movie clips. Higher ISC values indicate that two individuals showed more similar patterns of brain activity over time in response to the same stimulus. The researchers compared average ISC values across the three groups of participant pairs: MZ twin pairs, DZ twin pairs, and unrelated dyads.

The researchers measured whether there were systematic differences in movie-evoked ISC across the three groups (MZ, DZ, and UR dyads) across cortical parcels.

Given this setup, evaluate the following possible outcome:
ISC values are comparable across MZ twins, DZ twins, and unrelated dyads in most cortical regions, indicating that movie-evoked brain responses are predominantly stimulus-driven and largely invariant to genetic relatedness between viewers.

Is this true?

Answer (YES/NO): NO